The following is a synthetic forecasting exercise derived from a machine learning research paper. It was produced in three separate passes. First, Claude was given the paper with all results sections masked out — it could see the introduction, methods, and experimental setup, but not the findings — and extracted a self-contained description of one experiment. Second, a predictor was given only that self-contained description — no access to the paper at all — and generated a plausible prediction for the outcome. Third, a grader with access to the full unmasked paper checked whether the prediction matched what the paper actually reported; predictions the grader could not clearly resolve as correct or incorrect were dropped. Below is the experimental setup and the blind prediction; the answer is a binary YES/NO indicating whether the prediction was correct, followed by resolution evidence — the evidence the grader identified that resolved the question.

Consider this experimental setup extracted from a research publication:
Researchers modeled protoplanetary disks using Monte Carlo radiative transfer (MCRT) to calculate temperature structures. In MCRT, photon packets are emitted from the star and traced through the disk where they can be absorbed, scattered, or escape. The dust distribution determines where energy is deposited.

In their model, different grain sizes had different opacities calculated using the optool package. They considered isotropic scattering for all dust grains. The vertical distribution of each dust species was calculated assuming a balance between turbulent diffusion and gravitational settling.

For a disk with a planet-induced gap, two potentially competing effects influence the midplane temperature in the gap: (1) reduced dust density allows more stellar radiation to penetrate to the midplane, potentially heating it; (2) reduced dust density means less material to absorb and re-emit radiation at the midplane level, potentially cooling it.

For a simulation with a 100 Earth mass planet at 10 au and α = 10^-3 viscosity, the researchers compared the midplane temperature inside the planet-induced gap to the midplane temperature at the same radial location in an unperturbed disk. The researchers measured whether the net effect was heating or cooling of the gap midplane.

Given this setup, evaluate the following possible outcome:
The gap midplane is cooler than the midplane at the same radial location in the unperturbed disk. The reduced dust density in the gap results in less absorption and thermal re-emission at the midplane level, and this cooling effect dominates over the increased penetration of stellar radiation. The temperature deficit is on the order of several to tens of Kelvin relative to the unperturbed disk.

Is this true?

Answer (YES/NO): NO